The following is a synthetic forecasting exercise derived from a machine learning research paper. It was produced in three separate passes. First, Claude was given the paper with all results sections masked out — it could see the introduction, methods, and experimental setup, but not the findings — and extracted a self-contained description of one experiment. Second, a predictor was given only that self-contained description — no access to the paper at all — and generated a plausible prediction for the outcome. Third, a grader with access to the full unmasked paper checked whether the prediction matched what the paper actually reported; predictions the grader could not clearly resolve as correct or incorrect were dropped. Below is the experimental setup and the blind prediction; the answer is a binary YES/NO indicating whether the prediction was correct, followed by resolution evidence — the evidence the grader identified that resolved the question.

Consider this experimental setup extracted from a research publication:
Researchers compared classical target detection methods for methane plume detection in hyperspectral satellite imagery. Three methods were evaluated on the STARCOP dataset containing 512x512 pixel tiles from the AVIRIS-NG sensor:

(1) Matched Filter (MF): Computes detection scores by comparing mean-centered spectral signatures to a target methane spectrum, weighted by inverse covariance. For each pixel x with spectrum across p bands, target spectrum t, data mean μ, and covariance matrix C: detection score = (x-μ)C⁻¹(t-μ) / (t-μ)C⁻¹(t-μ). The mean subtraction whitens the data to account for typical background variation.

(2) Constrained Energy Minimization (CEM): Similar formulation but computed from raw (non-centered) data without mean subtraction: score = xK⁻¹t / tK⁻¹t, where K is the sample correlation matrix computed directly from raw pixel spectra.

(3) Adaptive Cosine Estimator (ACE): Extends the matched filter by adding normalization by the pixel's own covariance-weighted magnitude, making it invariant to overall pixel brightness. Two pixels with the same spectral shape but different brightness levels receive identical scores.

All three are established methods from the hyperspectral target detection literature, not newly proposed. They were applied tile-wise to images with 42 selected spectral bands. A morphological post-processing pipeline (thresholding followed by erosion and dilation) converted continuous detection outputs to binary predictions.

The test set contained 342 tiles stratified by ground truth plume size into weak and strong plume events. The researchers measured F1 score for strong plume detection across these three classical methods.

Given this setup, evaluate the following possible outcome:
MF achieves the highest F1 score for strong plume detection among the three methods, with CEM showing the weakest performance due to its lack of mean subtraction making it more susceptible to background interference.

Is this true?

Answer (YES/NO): NO